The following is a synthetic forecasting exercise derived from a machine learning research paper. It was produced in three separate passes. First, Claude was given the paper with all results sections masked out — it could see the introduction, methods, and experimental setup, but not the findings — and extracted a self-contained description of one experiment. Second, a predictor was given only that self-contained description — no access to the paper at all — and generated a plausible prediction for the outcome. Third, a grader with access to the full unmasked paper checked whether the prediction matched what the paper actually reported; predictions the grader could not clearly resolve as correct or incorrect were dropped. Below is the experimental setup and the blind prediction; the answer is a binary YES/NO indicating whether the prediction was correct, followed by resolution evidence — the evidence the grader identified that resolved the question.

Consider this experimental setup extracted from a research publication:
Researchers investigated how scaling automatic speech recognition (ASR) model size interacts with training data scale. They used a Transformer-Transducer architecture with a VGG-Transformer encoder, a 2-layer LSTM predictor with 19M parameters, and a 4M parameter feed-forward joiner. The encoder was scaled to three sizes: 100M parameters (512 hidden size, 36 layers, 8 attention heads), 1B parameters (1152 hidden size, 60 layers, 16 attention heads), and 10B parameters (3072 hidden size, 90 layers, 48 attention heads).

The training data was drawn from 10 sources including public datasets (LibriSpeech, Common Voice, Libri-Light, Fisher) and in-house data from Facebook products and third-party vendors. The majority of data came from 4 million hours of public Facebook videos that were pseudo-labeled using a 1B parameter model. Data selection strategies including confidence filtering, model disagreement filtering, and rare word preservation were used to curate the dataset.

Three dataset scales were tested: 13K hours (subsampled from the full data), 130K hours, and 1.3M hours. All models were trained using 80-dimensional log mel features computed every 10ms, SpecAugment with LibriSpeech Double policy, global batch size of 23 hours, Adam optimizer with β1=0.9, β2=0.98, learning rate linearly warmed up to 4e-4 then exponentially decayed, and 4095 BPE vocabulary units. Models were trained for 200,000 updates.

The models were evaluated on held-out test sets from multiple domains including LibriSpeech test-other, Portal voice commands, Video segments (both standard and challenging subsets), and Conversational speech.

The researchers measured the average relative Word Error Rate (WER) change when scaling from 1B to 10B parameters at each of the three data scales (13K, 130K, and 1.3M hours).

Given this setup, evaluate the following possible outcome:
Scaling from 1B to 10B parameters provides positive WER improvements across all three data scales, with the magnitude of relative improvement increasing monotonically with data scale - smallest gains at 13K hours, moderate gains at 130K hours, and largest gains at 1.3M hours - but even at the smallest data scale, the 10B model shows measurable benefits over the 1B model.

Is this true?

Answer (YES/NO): NO